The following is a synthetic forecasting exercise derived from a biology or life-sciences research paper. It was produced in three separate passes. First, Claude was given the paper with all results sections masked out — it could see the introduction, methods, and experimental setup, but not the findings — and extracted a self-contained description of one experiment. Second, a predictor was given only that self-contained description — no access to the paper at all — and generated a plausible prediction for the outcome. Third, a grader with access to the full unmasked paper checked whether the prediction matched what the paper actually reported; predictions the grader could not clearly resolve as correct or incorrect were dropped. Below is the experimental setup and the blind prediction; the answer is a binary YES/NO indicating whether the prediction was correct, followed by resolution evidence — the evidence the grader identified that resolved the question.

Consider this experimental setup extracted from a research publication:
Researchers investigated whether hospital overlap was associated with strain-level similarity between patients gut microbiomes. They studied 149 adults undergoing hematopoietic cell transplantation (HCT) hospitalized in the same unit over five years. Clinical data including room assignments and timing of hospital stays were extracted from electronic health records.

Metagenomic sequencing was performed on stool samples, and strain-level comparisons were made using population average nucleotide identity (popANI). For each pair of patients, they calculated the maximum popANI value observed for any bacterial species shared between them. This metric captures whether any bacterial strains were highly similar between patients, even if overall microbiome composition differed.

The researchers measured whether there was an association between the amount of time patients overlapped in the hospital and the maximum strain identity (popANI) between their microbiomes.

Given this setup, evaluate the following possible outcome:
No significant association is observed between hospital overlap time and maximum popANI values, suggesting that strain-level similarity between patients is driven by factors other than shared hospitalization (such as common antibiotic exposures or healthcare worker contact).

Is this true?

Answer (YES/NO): NO